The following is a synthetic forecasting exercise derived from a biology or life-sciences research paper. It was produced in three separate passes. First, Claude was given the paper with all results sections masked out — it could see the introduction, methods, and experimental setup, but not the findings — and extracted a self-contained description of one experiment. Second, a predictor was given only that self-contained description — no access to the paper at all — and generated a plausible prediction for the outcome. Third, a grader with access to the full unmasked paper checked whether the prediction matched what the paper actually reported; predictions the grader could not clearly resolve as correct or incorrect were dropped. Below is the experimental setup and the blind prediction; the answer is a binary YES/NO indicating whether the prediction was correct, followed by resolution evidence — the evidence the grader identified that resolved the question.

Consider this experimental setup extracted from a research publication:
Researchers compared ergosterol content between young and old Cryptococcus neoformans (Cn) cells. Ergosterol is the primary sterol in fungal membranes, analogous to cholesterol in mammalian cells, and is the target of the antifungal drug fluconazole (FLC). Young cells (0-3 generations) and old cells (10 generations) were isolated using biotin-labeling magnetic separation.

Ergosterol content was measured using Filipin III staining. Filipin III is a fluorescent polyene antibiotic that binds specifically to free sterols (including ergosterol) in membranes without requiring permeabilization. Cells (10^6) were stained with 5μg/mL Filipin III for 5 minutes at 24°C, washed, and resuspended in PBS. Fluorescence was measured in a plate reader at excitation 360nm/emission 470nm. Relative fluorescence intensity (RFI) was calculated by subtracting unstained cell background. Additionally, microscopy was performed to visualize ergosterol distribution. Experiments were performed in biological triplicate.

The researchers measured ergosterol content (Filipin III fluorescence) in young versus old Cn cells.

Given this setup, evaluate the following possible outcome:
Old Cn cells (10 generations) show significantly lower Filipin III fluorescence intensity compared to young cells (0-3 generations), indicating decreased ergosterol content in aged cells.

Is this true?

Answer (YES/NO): NO